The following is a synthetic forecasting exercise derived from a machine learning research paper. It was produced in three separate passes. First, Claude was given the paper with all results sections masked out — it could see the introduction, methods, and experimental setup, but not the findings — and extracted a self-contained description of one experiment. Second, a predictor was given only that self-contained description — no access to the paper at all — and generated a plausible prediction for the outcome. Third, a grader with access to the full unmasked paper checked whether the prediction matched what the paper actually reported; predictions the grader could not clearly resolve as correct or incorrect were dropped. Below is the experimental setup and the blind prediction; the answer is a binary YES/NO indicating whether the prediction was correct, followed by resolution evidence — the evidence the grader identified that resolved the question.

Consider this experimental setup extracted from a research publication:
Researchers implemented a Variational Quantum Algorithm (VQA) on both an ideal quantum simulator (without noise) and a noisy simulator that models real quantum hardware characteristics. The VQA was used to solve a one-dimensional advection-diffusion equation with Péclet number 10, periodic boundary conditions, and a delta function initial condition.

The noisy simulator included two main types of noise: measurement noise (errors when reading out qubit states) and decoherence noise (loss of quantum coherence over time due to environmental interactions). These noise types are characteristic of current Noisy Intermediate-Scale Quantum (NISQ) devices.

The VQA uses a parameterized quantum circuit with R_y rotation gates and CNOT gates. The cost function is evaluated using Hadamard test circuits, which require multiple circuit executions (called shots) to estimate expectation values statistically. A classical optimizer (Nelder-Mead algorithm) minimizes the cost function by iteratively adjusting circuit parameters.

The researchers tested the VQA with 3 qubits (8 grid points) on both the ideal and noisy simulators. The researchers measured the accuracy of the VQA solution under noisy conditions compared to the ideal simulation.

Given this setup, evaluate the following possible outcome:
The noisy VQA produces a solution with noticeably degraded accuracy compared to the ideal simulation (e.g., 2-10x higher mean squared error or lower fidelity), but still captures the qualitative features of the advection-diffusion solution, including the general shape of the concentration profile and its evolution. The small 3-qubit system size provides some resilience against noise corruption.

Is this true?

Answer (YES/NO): YES